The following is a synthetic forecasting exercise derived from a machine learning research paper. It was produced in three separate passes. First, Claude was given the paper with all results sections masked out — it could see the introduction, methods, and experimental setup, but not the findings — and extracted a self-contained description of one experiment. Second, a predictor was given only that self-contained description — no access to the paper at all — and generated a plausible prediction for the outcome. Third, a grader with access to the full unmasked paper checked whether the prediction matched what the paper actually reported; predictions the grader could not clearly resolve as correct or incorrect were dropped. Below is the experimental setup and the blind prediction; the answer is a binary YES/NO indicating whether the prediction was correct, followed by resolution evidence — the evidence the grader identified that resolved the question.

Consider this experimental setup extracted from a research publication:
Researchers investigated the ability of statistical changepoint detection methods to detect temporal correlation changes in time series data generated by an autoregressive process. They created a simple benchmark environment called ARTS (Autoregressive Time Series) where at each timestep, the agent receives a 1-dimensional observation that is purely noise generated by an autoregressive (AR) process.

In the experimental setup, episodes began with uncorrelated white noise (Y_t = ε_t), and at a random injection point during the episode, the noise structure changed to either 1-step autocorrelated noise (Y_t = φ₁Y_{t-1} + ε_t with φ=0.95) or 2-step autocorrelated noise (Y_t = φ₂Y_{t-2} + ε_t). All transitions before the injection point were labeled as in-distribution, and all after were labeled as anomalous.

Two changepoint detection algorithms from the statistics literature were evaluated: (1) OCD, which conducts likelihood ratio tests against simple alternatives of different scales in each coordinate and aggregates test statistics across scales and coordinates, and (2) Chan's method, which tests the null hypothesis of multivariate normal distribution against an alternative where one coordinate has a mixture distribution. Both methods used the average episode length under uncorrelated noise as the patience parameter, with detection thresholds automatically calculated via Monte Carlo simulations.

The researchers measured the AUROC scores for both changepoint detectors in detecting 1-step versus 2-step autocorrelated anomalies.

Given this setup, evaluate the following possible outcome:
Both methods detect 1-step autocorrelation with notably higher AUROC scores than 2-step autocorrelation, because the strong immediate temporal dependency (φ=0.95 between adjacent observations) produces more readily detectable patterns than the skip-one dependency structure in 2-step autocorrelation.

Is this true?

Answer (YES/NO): NO